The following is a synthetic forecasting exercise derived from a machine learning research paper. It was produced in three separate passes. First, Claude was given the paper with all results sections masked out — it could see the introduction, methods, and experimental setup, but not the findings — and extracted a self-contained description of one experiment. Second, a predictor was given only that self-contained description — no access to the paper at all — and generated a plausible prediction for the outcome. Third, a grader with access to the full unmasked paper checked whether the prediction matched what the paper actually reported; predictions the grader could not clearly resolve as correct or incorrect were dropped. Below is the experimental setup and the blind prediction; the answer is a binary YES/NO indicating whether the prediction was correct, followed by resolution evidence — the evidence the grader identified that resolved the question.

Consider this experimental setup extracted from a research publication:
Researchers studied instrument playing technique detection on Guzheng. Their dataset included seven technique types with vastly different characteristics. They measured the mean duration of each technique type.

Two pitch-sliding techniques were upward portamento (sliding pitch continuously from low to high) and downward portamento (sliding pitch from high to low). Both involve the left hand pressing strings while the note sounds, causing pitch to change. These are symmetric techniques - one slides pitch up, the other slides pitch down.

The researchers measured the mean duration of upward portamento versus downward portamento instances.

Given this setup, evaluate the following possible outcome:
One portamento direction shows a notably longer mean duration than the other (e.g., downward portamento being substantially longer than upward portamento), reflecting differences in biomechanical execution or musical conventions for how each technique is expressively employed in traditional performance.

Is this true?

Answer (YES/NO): NO